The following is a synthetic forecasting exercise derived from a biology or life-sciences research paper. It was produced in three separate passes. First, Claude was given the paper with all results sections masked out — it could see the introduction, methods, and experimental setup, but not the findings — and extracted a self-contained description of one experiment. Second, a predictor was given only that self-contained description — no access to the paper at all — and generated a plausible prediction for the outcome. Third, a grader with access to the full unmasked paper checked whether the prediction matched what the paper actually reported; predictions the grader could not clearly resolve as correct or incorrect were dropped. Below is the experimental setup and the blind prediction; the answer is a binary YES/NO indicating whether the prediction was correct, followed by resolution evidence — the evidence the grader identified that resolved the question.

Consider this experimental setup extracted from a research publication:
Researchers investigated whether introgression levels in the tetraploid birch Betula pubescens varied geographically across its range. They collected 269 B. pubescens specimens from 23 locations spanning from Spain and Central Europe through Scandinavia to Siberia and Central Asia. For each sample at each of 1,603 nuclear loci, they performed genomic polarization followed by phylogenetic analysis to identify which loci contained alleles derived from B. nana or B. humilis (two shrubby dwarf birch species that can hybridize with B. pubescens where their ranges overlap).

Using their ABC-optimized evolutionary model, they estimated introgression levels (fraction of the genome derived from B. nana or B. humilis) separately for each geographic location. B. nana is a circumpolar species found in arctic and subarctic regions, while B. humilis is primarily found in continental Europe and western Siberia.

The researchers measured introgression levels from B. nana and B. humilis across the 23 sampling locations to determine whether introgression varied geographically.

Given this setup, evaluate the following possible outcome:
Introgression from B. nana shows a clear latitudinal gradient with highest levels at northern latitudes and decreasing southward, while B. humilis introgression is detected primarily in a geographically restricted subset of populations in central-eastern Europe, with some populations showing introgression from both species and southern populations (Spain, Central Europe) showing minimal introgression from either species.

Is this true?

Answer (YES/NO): NO